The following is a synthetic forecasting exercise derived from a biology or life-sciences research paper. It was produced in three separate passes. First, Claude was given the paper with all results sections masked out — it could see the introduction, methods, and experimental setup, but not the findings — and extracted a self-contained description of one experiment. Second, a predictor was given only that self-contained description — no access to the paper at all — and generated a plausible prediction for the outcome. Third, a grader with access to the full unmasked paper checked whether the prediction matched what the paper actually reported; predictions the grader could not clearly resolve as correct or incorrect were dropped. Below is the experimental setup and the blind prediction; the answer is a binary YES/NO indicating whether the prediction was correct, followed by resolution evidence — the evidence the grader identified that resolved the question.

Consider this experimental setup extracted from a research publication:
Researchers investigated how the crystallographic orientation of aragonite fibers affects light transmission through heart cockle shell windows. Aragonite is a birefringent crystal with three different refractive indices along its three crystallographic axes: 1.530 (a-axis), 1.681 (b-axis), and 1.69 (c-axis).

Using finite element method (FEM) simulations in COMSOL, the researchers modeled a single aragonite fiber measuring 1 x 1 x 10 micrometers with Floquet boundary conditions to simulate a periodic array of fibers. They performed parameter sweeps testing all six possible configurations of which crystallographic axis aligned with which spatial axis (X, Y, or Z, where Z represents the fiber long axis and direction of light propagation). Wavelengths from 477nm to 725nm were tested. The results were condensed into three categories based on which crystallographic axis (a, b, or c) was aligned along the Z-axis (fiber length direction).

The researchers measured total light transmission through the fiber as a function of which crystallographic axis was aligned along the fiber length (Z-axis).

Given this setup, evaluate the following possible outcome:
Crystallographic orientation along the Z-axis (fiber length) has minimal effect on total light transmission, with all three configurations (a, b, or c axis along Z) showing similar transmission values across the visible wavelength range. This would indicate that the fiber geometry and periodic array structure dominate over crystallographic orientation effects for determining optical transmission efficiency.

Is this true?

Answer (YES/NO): NO